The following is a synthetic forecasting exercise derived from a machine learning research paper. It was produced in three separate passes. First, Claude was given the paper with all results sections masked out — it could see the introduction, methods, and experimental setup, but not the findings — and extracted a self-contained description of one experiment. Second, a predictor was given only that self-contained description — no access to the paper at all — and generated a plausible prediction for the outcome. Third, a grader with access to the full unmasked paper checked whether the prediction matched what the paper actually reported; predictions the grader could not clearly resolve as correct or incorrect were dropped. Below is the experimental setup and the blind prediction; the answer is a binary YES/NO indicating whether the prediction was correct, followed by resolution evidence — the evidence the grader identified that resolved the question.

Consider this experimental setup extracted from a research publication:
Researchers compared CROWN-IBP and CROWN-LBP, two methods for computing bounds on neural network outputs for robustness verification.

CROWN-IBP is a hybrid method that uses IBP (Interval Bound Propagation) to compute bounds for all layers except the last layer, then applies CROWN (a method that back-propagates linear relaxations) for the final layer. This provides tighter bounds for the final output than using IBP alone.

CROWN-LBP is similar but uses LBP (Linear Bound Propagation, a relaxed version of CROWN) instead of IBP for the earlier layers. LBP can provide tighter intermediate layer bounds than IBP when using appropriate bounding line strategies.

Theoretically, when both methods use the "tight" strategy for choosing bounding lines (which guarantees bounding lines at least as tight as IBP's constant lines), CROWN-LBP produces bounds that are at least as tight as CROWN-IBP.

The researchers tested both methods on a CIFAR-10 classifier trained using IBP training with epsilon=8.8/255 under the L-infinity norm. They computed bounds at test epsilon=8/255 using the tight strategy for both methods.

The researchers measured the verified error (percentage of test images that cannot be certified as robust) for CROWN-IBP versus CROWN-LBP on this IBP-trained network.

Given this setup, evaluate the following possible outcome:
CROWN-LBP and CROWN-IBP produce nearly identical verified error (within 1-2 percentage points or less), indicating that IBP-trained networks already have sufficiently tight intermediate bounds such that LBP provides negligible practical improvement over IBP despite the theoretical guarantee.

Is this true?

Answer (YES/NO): YES